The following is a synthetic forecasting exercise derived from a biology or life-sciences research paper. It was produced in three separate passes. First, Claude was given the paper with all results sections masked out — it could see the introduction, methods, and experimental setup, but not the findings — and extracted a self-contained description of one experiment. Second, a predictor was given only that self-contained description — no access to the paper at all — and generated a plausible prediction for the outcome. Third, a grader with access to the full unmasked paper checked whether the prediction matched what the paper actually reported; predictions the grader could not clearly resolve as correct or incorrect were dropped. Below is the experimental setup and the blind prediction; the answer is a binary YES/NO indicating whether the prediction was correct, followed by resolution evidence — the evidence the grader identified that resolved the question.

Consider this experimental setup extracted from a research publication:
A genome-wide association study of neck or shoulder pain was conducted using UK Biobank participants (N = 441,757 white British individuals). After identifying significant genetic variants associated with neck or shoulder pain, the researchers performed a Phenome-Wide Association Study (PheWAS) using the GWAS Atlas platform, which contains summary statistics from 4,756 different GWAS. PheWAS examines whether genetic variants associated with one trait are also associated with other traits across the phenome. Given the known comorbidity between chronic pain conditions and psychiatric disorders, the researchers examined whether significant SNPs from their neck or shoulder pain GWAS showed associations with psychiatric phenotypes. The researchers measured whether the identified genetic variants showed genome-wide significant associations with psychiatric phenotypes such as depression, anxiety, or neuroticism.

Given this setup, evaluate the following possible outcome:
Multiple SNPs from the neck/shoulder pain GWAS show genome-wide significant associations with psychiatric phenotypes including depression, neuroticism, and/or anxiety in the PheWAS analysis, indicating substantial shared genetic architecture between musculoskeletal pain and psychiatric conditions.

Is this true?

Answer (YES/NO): NO